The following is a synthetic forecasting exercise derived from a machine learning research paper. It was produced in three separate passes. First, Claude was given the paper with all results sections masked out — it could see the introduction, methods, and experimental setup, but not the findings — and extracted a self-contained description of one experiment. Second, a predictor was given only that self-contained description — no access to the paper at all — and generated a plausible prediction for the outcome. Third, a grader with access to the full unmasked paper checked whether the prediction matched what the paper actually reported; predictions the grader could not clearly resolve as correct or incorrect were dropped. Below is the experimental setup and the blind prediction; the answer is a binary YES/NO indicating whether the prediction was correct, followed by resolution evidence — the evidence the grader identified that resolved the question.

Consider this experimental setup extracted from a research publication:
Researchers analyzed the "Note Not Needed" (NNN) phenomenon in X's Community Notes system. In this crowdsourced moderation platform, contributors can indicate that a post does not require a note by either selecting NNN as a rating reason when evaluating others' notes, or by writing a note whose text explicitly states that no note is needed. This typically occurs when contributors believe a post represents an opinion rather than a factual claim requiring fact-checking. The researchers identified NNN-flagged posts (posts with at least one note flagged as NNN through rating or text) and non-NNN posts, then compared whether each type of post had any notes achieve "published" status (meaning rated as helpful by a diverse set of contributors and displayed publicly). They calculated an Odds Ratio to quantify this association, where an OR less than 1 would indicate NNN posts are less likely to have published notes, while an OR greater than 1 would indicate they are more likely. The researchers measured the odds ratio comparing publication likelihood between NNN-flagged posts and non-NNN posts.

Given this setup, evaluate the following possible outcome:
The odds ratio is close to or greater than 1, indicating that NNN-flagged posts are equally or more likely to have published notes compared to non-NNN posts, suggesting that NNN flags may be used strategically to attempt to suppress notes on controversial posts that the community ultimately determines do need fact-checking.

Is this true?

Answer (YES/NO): YES